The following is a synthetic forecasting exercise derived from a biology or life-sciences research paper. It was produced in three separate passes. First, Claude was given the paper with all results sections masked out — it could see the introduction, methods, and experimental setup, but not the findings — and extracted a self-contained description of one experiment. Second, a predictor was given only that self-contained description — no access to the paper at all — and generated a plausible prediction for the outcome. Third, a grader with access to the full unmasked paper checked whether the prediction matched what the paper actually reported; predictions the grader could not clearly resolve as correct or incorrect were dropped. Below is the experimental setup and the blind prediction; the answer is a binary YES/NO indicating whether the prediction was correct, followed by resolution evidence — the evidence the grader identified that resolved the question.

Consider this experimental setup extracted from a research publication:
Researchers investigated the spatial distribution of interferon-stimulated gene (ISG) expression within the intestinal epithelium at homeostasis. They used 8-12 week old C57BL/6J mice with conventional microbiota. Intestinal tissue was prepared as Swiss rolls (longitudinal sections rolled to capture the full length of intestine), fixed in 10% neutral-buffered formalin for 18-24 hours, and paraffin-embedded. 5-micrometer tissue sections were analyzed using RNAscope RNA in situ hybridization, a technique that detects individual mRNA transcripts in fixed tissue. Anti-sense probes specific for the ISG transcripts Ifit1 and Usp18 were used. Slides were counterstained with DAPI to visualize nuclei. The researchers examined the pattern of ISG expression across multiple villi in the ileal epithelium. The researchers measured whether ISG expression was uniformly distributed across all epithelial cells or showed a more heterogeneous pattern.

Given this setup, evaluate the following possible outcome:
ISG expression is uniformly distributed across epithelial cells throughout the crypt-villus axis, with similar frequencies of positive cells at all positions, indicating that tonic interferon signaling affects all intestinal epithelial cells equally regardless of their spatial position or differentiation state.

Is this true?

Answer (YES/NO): NO